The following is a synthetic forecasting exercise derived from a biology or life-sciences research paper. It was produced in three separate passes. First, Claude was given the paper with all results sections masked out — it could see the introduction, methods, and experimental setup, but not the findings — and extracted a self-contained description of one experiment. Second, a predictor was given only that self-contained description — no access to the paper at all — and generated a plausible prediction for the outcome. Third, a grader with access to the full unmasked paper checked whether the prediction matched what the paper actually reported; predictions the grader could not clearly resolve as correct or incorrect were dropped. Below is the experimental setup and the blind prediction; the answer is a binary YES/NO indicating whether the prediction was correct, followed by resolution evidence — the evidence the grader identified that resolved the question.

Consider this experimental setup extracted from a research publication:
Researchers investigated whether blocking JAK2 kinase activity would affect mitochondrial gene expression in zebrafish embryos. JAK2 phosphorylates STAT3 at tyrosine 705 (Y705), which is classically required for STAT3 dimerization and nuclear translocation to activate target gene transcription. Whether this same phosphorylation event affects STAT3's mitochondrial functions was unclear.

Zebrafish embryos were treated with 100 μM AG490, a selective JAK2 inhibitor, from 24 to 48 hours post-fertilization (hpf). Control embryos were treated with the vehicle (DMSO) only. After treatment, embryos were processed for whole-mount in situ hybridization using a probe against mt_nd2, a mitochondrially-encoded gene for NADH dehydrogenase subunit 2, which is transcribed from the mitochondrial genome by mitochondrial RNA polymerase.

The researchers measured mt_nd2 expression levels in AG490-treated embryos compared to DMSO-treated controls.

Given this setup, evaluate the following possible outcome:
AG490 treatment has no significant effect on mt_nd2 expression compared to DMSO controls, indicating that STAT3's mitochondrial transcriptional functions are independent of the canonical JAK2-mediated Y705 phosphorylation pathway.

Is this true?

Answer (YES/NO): NO